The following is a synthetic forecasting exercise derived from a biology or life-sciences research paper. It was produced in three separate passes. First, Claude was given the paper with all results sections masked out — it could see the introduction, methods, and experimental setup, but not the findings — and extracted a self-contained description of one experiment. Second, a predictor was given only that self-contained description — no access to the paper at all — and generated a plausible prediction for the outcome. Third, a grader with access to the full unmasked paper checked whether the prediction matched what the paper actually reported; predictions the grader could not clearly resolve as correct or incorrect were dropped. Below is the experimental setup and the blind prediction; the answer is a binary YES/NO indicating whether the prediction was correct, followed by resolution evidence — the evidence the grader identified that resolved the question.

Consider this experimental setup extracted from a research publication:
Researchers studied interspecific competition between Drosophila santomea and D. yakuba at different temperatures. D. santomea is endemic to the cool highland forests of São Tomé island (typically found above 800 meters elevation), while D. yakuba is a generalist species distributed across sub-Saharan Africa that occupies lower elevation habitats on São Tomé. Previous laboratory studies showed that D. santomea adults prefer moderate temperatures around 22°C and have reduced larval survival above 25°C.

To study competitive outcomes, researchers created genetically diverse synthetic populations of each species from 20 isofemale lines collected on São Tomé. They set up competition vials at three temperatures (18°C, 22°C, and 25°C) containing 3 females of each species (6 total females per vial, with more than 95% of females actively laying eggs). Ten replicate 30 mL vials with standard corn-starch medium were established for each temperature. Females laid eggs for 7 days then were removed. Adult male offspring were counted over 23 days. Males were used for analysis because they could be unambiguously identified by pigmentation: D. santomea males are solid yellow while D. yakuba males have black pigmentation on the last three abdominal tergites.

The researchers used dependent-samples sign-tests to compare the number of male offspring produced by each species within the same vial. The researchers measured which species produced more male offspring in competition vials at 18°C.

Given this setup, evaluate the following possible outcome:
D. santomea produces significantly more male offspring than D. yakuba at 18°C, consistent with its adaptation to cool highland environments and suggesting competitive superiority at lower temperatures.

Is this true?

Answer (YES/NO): NO